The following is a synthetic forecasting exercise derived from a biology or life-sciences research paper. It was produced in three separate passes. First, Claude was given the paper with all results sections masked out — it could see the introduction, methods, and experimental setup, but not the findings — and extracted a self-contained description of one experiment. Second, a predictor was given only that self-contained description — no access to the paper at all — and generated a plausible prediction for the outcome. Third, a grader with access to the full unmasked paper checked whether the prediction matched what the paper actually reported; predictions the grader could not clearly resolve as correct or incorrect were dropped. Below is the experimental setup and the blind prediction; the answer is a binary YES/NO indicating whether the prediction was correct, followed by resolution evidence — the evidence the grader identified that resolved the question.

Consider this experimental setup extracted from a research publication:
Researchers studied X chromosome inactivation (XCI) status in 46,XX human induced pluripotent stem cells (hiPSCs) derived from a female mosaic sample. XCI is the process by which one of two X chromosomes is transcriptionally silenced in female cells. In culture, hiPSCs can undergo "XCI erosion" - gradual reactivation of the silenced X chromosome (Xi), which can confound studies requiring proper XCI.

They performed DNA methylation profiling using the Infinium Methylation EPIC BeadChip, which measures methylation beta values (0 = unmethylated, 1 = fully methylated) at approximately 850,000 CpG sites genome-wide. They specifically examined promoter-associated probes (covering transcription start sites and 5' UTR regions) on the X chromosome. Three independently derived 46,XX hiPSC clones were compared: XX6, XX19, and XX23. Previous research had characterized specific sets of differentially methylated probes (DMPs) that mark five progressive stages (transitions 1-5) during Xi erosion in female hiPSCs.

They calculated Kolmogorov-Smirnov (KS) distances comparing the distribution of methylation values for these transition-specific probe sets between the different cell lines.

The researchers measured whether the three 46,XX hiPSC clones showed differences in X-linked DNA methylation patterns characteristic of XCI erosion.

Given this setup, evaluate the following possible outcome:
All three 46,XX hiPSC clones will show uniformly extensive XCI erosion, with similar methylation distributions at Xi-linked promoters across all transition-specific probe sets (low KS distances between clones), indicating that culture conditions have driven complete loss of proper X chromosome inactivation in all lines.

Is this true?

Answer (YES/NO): NO